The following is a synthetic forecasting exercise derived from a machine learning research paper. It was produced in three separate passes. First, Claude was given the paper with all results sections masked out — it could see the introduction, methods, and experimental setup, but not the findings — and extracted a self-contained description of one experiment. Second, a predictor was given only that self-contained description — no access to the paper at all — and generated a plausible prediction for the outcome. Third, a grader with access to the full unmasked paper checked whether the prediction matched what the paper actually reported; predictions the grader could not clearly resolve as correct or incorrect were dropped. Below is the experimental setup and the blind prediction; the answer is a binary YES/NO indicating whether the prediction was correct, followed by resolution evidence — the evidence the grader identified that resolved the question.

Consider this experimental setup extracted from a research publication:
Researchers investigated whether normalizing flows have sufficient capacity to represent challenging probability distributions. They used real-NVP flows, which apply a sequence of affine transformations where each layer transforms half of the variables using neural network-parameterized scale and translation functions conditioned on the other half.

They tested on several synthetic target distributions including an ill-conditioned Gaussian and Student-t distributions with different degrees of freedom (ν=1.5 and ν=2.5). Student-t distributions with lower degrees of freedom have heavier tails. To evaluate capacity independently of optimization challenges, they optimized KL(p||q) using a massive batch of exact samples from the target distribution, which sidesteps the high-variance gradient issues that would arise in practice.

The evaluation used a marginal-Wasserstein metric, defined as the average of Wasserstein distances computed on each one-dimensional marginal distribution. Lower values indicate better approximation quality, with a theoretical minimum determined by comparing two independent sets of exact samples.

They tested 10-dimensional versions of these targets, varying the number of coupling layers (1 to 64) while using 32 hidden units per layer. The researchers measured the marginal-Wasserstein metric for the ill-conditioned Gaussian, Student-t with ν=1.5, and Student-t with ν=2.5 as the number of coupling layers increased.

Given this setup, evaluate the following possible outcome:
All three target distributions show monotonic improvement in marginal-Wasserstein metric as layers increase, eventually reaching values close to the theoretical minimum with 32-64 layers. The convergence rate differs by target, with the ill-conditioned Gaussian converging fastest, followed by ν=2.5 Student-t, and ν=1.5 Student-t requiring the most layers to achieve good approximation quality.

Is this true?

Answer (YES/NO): NO